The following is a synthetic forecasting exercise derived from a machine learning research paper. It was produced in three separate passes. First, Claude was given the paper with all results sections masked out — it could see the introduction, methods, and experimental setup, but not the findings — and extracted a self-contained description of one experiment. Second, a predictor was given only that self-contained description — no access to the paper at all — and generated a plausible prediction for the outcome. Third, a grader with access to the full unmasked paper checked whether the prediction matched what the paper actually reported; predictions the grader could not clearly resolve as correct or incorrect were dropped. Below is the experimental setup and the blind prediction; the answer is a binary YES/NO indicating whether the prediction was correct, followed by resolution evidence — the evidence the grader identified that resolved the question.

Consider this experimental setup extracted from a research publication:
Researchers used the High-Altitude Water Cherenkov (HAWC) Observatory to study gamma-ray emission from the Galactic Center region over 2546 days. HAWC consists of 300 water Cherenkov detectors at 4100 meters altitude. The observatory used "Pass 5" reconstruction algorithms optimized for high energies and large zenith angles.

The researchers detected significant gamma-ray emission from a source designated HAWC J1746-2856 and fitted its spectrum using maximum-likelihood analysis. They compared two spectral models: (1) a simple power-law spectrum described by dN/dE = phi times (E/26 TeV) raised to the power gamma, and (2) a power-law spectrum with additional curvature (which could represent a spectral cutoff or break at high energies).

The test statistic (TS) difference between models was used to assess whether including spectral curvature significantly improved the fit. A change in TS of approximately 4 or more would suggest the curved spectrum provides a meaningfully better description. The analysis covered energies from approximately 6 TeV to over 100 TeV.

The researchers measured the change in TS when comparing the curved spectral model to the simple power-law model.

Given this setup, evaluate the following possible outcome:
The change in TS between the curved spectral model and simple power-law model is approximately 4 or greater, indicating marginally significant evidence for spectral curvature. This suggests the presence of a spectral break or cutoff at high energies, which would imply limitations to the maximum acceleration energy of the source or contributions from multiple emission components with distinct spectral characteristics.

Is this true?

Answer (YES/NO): NO